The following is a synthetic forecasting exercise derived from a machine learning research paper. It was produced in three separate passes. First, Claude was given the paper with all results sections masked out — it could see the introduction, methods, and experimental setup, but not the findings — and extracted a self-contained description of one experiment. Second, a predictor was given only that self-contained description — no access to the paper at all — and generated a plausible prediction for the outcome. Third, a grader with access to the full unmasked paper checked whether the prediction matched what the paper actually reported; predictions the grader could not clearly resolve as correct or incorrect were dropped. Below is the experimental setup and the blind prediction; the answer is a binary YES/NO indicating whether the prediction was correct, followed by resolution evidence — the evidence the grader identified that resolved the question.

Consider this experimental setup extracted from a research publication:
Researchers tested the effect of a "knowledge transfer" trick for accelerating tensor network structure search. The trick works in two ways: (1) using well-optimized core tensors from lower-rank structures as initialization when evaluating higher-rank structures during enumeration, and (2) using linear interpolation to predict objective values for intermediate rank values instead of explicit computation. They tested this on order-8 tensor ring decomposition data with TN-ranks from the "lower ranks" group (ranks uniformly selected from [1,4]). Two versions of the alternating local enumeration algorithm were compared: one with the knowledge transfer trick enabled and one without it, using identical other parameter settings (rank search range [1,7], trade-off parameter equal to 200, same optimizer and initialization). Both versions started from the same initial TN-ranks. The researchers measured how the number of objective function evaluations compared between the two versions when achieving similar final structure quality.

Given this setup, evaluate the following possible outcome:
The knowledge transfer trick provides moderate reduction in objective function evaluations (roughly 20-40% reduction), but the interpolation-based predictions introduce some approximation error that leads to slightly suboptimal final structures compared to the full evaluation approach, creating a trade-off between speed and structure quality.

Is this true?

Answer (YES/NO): NO